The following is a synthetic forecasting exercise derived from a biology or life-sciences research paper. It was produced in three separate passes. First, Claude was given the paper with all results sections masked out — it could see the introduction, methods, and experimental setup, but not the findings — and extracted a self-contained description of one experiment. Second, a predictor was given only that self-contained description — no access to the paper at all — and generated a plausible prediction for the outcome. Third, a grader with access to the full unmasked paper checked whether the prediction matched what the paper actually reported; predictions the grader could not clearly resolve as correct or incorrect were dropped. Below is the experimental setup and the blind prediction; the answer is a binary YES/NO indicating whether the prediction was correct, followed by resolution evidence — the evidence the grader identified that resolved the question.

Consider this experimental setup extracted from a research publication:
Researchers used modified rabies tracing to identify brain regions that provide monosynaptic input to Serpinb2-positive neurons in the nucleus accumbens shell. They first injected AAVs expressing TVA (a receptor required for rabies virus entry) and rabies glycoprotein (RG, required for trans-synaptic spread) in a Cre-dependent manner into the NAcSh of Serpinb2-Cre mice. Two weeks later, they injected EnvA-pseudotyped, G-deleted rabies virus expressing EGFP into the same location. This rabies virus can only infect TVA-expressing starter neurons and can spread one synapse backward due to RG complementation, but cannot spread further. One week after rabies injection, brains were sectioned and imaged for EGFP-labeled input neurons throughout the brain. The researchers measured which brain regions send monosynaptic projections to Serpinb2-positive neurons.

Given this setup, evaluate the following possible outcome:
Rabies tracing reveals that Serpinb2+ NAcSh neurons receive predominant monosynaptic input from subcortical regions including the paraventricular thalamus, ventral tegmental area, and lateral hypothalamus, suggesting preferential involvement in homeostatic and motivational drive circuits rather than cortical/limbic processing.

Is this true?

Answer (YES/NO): NO